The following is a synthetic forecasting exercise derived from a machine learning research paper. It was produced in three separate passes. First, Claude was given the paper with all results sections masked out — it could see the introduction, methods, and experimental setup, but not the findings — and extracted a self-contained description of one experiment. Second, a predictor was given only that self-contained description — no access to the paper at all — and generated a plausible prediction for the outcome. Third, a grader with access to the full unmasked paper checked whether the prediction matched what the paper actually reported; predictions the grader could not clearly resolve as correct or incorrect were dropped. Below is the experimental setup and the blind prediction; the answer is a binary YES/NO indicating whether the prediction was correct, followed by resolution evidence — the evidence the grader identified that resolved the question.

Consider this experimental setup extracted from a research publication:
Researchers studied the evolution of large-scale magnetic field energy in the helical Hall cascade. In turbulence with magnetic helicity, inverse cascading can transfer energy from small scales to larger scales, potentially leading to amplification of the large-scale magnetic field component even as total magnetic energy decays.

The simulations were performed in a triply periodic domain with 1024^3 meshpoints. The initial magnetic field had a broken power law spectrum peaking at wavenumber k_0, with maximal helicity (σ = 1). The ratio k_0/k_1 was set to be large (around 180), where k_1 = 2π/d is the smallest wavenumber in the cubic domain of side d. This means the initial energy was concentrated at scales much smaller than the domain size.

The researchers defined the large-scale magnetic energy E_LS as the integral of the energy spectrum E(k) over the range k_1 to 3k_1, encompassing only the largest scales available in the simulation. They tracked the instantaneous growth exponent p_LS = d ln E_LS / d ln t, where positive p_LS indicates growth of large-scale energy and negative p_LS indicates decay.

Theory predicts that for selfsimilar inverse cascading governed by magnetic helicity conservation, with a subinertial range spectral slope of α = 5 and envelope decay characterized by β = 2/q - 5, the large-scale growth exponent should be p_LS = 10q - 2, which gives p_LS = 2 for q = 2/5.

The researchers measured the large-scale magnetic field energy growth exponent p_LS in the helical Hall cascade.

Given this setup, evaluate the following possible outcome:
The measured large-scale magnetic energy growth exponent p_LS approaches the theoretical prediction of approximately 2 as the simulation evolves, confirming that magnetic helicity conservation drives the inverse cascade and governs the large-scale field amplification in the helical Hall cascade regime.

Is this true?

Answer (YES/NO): YES